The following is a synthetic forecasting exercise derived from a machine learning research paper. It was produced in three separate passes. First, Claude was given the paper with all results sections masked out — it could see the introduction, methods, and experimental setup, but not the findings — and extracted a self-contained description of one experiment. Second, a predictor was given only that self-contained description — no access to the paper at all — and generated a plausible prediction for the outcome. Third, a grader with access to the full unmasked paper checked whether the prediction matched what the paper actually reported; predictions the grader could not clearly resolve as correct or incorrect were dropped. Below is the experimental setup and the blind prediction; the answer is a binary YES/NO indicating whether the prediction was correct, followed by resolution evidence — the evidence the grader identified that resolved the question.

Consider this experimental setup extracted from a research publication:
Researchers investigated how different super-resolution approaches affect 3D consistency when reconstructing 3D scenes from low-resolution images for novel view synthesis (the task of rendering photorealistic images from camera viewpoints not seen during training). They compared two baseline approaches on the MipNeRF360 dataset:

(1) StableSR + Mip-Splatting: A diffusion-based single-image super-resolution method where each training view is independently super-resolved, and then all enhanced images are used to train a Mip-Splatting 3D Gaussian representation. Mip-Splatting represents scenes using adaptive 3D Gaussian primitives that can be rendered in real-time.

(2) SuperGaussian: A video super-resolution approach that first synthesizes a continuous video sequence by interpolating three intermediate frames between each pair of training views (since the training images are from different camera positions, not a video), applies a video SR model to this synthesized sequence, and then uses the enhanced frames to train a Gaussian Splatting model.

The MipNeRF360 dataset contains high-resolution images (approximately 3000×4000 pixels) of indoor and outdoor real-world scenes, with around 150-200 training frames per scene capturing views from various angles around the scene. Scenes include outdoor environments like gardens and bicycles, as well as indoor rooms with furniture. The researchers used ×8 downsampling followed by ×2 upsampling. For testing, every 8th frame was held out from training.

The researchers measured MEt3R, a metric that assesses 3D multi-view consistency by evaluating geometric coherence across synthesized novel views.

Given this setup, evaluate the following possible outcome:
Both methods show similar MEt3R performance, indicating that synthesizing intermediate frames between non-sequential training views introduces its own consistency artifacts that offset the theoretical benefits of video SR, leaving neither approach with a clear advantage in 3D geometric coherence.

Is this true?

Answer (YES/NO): NO